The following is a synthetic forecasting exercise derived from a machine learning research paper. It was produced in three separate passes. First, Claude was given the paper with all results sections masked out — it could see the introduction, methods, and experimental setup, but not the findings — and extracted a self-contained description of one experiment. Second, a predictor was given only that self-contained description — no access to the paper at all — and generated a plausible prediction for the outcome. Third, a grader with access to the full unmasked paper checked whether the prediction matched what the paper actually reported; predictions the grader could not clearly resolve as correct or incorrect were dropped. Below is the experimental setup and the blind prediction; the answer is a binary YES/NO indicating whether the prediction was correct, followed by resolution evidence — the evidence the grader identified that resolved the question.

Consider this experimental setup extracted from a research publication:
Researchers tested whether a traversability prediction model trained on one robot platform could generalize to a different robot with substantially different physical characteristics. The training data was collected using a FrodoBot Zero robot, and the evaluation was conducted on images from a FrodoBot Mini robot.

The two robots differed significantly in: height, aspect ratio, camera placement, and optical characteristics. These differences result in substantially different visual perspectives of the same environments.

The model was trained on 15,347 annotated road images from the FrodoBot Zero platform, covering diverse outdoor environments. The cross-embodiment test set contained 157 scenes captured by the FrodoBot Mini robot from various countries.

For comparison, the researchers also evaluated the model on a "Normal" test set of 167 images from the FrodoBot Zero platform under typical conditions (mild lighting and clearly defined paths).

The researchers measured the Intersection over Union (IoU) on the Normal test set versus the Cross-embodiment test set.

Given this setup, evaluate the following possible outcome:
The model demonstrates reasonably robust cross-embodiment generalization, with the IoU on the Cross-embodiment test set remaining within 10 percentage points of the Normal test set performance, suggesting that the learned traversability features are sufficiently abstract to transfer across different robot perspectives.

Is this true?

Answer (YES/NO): YES